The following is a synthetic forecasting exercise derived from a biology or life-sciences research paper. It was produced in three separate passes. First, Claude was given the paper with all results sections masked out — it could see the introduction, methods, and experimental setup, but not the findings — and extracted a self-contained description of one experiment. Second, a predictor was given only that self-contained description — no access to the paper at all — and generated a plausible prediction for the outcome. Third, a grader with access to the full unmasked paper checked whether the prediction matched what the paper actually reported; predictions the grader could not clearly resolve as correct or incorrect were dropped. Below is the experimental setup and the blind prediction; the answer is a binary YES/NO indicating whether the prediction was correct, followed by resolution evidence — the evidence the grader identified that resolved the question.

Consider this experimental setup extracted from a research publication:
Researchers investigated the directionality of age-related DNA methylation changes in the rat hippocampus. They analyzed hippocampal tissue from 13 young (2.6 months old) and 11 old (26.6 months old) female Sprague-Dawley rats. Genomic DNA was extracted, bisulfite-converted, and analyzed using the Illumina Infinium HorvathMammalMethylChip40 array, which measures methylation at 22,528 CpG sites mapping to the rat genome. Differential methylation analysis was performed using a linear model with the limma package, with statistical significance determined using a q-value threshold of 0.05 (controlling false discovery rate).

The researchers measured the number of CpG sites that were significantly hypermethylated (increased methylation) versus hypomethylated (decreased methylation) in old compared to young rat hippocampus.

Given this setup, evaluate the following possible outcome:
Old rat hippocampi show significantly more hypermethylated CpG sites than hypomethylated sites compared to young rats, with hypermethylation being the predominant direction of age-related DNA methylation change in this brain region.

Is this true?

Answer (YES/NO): NO